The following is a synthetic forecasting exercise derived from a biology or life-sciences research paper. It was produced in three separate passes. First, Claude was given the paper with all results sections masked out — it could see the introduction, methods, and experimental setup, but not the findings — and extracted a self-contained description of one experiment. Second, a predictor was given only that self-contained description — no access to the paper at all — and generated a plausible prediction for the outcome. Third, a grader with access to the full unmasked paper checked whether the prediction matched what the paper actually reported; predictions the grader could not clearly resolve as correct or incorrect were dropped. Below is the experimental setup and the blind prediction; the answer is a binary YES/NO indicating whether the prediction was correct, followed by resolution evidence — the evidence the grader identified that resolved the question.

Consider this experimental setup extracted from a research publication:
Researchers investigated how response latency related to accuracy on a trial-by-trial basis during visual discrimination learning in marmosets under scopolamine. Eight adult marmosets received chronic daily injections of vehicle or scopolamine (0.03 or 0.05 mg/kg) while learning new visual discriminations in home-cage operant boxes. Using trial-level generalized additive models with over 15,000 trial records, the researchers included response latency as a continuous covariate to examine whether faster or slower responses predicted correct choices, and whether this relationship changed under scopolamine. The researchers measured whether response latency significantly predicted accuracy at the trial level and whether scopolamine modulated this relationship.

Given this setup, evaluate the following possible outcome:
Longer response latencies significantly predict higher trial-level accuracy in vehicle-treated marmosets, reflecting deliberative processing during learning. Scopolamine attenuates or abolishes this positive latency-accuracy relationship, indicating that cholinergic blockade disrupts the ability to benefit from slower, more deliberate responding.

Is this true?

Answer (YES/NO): NO